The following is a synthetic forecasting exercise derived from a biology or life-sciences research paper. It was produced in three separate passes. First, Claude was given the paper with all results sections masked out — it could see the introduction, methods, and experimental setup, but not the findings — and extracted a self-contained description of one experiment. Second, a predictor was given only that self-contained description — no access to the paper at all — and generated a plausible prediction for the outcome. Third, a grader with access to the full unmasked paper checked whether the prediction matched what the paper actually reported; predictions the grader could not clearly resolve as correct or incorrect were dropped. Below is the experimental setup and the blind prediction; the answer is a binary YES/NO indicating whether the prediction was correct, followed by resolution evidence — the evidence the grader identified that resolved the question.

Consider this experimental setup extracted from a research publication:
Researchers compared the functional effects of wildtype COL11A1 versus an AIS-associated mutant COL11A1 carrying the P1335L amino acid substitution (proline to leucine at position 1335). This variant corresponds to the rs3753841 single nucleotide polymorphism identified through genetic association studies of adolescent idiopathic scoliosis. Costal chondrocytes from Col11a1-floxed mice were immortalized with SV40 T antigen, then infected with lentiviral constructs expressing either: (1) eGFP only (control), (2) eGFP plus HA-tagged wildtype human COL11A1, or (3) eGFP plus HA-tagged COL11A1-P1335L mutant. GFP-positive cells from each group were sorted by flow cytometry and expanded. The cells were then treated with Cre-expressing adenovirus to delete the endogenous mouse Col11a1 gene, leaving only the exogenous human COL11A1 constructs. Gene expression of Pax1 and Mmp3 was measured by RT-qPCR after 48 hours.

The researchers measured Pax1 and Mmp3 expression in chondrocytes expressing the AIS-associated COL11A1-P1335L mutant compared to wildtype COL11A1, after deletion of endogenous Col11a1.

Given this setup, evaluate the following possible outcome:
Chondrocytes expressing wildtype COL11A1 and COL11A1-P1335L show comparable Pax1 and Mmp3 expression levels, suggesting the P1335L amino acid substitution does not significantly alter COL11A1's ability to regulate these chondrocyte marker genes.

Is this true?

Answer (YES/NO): NO